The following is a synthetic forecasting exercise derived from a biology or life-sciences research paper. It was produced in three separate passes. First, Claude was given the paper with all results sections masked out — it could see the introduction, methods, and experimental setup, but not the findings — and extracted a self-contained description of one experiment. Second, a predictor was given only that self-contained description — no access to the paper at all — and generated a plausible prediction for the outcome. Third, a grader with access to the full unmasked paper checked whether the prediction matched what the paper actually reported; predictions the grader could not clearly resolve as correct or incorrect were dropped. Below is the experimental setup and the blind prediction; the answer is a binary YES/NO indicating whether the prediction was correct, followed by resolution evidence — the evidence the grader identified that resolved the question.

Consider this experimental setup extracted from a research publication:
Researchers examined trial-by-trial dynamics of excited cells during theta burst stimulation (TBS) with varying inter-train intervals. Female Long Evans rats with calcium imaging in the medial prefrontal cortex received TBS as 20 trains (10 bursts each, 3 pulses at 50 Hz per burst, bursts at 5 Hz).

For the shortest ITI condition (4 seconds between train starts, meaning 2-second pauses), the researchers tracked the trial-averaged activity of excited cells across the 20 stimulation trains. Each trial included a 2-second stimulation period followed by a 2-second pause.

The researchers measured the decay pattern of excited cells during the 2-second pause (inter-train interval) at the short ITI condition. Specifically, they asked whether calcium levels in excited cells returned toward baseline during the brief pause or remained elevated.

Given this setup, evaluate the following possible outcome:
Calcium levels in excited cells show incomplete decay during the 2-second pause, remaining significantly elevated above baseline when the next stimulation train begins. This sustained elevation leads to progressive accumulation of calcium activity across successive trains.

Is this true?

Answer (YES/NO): NO